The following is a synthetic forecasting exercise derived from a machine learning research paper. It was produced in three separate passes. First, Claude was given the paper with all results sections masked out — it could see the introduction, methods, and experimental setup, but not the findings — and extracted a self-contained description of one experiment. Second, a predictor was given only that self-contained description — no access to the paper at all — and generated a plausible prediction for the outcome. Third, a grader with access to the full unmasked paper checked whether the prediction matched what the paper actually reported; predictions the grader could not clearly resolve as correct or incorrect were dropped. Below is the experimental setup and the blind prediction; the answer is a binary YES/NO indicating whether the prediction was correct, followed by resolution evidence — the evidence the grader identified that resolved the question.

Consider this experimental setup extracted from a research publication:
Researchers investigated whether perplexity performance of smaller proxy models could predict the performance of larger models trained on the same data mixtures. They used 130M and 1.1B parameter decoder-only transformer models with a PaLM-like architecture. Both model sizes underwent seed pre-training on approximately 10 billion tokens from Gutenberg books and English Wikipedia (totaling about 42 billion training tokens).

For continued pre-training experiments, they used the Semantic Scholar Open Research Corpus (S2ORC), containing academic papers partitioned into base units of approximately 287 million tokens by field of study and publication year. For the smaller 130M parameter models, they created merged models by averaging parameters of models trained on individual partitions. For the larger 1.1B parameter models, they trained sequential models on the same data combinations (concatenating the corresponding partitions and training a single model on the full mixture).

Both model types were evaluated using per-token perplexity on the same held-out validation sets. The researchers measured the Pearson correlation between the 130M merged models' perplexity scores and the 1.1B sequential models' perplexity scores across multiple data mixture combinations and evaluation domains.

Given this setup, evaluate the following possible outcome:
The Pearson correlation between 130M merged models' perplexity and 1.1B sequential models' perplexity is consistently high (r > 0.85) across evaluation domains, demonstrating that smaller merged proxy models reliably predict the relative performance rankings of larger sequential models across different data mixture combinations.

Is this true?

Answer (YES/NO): NO